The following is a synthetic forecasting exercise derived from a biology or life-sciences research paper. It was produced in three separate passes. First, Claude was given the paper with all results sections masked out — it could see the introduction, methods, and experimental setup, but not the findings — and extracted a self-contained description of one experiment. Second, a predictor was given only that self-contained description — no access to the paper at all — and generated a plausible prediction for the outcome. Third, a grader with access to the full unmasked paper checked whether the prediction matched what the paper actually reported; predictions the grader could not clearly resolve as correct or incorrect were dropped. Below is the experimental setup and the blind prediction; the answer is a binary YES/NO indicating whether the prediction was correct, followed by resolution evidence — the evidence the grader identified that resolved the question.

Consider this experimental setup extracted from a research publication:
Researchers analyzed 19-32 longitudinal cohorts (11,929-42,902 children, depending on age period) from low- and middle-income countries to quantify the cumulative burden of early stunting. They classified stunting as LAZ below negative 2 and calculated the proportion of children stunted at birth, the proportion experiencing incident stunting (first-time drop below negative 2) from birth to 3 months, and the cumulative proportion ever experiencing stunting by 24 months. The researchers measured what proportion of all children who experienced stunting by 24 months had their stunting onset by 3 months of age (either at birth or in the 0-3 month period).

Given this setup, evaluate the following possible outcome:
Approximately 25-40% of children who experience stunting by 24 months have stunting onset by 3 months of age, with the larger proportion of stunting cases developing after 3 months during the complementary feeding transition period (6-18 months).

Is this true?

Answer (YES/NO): NO